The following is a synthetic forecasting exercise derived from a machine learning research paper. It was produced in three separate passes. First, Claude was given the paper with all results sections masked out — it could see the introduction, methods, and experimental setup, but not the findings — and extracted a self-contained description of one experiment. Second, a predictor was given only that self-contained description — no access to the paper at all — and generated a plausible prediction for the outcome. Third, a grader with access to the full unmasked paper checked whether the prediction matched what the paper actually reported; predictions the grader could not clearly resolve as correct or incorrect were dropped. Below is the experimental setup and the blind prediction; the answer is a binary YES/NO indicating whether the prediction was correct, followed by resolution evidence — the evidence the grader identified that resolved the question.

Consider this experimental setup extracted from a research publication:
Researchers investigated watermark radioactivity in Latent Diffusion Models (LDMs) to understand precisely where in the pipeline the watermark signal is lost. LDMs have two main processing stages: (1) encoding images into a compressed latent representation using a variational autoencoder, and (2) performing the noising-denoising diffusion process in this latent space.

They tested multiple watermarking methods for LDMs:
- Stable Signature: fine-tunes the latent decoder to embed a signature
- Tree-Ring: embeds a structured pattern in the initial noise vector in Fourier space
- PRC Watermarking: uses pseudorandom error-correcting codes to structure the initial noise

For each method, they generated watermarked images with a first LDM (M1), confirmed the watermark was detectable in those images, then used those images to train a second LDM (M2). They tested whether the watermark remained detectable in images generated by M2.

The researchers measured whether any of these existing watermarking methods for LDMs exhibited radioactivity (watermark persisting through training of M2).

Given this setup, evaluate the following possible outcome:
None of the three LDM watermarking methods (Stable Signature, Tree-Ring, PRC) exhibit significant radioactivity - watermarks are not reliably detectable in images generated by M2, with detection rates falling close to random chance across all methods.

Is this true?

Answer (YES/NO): YES